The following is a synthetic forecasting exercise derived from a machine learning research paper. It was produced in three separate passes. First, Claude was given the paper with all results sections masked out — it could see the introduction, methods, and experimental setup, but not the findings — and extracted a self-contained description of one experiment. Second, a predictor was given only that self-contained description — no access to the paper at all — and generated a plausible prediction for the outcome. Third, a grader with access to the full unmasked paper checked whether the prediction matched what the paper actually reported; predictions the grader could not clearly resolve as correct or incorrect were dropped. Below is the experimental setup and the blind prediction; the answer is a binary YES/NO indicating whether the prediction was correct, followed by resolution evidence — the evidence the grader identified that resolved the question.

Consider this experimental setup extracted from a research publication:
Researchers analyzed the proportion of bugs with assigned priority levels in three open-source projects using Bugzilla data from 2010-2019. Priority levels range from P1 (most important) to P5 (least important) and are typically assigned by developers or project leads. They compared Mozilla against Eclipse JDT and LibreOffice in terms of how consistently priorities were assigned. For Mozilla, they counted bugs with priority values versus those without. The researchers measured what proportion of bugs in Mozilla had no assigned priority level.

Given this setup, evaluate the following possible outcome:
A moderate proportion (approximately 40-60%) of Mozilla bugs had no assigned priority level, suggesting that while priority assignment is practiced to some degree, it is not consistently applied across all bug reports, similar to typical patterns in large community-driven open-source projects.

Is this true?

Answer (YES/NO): NO